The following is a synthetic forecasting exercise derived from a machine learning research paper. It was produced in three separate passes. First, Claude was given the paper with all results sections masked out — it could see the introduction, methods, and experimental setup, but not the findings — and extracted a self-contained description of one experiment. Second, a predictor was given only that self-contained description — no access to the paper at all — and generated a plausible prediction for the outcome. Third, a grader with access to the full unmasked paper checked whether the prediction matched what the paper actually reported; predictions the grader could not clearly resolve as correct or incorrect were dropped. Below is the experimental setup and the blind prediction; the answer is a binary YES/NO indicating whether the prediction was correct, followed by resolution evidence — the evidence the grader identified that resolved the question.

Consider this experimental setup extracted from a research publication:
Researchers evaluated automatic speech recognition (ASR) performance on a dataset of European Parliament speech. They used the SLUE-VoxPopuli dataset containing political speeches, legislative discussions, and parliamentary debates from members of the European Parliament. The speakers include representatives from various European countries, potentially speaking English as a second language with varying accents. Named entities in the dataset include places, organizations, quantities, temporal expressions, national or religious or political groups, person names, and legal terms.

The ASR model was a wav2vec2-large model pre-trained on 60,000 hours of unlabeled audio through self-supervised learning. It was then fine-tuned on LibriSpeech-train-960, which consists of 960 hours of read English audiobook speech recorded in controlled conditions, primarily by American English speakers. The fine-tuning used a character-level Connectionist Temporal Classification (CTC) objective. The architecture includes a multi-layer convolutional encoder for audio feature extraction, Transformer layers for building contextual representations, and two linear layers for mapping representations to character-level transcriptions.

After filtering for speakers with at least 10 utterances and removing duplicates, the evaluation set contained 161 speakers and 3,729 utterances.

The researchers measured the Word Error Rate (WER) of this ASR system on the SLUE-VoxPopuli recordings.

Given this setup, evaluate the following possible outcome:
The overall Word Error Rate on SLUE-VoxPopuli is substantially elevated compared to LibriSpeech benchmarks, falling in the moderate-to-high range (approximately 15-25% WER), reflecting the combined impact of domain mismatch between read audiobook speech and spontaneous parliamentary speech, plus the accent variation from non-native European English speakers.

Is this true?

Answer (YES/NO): YES